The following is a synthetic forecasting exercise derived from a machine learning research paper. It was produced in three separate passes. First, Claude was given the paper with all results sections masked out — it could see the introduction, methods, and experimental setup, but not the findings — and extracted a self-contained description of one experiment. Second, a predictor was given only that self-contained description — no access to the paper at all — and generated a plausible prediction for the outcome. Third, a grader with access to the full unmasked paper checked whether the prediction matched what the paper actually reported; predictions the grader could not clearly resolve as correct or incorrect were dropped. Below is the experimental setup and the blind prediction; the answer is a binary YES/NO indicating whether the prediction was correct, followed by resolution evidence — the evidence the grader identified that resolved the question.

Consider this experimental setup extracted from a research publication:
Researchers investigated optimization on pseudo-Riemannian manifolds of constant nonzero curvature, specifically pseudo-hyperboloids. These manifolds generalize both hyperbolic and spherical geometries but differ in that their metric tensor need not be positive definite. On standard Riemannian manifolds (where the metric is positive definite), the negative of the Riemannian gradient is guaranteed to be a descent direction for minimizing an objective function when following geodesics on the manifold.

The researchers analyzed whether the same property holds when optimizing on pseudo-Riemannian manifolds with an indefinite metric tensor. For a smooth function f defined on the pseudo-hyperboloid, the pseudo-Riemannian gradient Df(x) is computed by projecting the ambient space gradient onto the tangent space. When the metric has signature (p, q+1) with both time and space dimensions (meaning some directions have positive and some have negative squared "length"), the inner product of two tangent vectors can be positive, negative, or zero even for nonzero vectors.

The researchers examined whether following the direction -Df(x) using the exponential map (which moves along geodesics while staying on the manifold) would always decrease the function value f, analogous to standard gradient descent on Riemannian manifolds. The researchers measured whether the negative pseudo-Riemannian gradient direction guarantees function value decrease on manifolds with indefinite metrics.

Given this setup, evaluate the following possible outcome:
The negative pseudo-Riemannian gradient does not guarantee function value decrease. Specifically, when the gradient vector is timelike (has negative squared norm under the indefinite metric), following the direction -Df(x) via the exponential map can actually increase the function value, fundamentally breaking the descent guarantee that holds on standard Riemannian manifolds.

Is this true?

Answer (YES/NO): YES